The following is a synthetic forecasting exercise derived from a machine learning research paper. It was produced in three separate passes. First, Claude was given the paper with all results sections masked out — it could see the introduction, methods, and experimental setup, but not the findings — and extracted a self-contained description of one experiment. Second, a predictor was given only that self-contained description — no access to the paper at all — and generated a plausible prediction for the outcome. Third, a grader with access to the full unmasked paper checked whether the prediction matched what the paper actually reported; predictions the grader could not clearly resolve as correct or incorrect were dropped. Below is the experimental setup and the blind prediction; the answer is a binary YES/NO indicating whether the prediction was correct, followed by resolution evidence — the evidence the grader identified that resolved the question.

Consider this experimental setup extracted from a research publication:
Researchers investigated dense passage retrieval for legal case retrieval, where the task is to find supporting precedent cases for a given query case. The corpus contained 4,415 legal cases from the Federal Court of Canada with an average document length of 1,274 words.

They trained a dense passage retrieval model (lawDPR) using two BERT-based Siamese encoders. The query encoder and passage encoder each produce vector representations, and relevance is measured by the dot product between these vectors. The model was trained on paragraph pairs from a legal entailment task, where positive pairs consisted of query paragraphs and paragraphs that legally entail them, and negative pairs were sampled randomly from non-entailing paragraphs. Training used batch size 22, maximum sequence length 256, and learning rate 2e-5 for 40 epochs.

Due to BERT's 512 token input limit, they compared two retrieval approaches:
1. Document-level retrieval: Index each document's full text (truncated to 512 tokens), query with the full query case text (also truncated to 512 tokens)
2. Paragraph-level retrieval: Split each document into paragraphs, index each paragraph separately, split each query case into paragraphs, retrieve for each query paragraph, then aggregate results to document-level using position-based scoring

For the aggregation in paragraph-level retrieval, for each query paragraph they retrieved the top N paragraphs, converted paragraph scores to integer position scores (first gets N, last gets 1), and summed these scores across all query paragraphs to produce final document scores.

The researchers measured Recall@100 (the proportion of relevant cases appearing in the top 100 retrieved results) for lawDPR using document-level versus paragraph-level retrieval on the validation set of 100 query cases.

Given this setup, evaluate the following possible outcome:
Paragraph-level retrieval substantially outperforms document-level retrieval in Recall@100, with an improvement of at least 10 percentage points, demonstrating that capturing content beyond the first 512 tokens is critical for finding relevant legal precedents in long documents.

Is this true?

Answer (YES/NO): YES